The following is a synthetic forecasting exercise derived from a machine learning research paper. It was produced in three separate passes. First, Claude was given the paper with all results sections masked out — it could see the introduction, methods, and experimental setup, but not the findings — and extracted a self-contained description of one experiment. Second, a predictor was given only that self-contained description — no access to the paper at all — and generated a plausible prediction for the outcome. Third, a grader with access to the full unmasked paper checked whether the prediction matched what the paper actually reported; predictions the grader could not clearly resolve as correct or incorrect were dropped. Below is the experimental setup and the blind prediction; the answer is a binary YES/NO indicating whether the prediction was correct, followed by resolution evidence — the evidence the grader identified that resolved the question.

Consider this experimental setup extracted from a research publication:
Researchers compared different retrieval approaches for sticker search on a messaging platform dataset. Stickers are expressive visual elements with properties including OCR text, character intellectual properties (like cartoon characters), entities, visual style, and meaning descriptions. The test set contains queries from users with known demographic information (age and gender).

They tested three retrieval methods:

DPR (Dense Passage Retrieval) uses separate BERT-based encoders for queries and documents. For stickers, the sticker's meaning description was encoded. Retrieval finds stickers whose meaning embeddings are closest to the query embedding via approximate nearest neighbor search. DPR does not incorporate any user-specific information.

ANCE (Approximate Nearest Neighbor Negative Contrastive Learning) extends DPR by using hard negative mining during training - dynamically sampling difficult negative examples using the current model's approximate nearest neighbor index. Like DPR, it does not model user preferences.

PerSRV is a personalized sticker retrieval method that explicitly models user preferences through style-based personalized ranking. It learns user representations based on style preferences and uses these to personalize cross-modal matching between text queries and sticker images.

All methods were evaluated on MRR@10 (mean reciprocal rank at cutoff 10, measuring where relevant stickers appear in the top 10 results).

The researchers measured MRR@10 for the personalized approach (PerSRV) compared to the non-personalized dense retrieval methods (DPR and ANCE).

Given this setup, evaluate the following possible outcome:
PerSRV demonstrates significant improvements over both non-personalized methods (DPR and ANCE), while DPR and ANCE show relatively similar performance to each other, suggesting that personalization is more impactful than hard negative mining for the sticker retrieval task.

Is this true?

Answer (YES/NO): NO